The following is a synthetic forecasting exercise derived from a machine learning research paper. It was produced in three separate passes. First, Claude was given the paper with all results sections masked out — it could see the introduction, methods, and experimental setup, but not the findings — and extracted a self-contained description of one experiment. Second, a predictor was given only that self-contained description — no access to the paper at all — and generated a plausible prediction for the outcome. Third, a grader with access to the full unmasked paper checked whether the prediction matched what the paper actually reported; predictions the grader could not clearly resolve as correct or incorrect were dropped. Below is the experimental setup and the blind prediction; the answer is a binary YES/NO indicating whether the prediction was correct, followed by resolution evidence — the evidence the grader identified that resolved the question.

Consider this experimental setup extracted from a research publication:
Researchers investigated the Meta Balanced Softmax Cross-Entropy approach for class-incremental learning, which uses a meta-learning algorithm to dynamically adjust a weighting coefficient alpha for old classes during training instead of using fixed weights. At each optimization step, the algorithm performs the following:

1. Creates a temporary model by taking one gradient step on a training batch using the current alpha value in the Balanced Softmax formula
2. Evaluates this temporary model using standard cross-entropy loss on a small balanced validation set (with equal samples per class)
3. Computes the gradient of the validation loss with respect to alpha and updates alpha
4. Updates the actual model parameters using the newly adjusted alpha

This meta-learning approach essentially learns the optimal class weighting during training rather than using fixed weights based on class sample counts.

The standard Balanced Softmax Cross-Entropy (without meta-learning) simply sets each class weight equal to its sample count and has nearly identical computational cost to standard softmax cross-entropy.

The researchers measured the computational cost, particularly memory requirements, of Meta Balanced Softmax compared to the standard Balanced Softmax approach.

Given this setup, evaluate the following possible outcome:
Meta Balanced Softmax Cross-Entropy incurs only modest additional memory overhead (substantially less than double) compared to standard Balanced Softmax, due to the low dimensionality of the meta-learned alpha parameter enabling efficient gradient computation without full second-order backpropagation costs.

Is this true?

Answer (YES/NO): NO